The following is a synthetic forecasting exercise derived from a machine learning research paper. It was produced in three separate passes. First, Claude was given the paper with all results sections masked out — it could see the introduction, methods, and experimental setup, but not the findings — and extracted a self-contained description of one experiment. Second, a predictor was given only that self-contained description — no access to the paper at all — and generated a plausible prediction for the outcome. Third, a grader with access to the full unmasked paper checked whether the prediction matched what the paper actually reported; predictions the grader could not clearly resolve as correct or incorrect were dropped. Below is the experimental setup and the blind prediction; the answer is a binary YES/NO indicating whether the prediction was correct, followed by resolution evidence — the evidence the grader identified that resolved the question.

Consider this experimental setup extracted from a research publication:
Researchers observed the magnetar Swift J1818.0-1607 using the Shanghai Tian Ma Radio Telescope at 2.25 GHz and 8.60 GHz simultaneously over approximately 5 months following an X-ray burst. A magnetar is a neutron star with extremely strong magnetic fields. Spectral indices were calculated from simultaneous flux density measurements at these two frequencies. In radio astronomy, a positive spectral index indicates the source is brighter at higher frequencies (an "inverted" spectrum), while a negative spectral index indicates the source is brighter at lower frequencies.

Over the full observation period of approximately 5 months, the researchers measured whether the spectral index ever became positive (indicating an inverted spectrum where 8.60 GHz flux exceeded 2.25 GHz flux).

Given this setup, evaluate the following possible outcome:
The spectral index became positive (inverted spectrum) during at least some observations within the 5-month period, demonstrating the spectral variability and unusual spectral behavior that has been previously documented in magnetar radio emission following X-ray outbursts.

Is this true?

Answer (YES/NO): YES